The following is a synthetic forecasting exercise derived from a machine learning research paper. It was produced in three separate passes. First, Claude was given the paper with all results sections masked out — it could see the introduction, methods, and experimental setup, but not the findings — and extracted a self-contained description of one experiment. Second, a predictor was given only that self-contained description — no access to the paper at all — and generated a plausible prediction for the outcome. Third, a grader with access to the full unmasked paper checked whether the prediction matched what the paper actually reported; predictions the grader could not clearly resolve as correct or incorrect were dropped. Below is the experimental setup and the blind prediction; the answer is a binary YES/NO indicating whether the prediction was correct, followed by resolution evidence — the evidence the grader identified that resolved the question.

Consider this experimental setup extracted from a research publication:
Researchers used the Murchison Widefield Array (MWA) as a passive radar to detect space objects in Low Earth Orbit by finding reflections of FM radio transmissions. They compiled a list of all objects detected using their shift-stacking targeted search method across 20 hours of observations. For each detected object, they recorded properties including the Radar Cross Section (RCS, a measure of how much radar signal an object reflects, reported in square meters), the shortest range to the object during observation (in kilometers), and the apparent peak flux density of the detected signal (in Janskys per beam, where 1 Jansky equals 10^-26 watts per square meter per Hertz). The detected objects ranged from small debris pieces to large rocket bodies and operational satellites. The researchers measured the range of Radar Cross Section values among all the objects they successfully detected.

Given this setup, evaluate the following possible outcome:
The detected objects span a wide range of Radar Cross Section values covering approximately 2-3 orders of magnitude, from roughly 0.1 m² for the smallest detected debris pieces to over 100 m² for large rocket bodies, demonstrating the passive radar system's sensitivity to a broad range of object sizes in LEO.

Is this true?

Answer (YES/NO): NO